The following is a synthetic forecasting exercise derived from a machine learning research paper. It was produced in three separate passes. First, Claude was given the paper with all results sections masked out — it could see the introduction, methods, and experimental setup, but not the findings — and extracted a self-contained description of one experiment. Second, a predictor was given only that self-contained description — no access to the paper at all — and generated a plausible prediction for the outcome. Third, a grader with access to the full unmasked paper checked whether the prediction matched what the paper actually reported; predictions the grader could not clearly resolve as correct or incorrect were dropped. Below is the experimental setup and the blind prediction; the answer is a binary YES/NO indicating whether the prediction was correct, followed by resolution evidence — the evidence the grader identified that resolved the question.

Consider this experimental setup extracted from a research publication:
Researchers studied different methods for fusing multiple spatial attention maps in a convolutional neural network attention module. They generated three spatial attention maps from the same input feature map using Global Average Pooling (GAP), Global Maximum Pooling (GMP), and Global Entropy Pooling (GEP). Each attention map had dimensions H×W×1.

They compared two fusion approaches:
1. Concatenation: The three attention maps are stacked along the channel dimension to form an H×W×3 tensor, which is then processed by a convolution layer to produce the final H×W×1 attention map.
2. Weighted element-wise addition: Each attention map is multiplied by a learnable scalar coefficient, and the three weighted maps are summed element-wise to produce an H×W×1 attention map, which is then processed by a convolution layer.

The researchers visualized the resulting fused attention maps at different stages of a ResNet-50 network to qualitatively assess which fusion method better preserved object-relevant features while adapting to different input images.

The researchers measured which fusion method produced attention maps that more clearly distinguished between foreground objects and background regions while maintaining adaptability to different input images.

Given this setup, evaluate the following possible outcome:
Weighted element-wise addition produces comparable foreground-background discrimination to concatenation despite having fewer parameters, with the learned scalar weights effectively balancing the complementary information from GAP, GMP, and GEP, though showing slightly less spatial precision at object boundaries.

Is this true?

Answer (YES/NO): NO